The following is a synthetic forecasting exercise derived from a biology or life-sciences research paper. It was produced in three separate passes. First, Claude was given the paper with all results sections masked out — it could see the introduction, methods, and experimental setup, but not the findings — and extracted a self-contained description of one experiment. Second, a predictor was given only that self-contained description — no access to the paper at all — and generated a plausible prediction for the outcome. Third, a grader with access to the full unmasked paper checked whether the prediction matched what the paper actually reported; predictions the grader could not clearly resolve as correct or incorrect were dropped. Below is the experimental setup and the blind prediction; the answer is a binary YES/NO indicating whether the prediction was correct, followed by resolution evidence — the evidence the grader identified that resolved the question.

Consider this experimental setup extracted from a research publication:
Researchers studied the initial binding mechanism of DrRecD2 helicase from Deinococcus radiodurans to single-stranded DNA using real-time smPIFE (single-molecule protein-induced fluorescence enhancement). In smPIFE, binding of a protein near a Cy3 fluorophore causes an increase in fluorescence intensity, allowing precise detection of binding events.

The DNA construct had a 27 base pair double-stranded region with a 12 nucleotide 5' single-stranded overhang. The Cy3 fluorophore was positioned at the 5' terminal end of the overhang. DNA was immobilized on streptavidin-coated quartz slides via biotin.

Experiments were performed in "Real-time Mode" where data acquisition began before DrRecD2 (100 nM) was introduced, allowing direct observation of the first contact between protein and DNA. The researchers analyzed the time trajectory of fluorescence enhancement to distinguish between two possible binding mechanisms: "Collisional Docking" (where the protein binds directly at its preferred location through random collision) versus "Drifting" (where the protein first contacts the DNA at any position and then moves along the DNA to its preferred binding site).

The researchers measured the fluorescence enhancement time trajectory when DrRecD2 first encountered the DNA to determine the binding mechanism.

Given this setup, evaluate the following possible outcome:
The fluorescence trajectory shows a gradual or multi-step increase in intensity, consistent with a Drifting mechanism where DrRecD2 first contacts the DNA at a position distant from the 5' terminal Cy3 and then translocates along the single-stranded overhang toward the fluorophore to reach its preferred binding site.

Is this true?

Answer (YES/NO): YES